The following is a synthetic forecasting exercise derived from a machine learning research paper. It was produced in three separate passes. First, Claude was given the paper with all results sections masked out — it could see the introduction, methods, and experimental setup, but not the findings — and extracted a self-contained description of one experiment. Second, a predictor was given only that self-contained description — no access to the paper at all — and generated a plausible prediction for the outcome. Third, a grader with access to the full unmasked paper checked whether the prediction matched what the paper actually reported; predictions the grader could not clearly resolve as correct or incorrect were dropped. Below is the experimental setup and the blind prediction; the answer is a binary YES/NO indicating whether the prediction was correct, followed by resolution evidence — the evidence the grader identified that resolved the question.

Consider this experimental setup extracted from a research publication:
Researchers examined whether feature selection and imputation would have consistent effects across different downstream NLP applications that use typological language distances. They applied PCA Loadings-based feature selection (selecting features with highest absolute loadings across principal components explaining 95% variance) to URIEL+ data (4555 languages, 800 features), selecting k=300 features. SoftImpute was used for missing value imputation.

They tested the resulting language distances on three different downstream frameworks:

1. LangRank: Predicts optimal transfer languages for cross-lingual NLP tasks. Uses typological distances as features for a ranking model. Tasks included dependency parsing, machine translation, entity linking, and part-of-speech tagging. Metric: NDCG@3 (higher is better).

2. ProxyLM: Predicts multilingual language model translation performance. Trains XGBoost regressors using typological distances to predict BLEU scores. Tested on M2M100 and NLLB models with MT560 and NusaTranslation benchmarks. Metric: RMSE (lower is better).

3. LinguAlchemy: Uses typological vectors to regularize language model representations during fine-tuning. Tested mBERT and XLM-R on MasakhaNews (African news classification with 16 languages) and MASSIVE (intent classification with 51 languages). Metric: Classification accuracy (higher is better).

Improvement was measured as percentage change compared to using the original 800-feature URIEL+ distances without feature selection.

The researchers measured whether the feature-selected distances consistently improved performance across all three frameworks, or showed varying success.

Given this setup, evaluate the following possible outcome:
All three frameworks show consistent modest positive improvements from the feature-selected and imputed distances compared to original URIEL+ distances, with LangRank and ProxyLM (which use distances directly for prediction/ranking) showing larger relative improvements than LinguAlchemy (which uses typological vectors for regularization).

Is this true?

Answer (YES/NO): NO